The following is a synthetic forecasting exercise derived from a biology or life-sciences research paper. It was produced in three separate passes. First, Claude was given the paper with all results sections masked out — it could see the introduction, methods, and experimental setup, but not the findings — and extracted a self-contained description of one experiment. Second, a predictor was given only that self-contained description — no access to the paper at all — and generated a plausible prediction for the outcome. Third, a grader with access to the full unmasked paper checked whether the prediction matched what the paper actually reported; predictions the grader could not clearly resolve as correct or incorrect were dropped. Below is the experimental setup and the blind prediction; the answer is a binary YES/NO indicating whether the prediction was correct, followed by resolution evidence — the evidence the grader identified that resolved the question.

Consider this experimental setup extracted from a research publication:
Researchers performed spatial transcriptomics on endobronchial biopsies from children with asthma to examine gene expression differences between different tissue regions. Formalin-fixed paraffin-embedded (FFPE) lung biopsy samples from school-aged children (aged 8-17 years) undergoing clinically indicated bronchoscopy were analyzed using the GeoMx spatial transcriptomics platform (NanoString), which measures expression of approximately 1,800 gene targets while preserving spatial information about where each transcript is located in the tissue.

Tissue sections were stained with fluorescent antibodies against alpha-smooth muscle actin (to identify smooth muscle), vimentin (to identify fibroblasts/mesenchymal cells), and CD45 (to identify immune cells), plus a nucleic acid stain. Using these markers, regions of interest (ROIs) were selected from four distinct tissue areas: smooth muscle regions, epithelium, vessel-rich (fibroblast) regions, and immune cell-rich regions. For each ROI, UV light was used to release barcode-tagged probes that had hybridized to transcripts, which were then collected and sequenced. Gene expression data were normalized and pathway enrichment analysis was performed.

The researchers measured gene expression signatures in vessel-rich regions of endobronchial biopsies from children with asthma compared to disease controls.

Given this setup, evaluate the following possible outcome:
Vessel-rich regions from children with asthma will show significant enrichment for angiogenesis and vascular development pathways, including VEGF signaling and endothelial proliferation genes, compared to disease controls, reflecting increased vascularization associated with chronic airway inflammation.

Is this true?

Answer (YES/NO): NO